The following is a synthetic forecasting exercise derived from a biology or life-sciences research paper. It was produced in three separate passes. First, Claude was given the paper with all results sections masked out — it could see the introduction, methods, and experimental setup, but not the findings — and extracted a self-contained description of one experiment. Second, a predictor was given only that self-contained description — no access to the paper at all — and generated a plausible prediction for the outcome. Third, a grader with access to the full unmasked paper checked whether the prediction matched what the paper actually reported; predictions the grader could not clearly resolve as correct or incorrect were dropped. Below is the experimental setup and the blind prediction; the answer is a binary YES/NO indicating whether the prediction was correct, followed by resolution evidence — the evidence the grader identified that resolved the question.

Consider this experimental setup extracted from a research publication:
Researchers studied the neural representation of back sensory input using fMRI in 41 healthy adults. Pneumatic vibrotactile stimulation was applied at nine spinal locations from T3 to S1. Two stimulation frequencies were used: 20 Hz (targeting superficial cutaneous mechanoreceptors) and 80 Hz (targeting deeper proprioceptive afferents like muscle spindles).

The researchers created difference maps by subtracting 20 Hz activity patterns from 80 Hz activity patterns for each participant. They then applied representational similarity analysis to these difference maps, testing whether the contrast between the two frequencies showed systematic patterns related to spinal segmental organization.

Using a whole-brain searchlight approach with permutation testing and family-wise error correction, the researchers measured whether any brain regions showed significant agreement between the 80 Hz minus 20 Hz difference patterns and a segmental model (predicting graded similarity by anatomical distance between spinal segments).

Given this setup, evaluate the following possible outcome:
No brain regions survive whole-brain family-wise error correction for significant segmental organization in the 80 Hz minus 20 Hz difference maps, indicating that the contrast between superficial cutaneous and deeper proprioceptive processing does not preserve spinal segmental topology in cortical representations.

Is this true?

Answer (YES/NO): NO